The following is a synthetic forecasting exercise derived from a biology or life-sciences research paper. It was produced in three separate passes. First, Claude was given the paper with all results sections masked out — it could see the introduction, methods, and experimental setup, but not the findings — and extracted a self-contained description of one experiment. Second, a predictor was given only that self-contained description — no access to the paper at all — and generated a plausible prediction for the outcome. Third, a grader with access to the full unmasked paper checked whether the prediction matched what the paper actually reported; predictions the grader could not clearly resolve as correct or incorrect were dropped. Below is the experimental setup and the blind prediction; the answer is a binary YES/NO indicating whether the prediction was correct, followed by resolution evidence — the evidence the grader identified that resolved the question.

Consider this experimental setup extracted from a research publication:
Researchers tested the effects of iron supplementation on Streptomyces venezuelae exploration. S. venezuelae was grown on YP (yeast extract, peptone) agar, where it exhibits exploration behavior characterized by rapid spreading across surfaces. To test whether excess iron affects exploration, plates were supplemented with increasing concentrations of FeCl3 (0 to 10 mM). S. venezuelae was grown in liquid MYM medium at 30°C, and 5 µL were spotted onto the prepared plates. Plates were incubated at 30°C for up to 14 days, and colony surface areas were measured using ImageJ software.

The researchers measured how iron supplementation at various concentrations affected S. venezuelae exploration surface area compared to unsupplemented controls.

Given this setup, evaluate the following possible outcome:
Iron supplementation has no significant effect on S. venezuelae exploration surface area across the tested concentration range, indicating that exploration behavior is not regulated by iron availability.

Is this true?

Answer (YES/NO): NO